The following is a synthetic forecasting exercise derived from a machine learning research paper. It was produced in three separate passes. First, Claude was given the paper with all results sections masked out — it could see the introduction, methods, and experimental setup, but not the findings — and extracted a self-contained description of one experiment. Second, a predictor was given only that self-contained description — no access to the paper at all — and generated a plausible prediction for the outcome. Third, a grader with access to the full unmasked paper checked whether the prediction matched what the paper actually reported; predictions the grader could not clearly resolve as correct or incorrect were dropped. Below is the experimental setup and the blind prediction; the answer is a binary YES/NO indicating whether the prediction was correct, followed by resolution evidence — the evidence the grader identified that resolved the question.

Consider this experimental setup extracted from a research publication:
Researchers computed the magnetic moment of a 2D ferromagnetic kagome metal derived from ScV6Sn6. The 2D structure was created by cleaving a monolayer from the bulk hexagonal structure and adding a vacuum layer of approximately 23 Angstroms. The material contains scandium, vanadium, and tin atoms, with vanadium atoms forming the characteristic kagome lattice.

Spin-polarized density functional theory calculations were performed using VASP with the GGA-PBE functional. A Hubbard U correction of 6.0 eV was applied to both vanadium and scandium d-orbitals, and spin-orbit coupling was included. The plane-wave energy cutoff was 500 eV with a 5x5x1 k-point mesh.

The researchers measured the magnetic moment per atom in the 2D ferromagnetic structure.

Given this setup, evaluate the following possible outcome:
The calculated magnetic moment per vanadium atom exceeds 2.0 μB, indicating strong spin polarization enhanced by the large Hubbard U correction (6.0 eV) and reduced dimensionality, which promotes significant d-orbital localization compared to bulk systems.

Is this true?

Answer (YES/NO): NO